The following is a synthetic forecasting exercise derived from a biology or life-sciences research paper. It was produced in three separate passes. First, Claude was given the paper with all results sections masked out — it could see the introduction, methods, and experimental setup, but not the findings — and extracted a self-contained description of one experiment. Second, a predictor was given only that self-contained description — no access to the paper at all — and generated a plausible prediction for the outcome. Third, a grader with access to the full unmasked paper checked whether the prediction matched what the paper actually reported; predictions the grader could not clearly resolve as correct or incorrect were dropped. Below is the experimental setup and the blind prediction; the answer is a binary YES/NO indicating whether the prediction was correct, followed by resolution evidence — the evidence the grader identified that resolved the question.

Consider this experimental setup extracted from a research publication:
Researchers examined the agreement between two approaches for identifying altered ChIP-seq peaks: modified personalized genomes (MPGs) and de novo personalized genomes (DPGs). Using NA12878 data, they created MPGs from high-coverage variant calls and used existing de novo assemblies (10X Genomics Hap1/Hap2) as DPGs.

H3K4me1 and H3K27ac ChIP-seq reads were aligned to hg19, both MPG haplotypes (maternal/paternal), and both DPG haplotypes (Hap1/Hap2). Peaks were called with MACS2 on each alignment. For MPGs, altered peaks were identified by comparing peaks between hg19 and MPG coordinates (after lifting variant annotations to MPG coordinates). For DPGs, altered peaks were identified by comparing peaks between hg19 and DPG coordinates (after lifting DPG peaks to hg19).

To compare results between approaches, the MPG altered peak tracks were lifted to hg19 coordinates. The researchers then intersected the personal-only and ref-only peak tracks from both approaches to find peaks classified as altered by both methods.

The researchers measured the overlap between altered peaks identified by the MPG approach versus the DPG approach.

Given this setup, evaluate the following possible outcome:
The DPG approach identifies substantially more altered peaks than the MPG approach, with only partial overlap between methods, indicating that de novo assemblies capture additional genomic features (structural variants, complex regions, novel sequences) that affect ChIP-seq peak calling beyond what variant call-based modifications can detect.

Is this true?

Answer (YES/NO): YES